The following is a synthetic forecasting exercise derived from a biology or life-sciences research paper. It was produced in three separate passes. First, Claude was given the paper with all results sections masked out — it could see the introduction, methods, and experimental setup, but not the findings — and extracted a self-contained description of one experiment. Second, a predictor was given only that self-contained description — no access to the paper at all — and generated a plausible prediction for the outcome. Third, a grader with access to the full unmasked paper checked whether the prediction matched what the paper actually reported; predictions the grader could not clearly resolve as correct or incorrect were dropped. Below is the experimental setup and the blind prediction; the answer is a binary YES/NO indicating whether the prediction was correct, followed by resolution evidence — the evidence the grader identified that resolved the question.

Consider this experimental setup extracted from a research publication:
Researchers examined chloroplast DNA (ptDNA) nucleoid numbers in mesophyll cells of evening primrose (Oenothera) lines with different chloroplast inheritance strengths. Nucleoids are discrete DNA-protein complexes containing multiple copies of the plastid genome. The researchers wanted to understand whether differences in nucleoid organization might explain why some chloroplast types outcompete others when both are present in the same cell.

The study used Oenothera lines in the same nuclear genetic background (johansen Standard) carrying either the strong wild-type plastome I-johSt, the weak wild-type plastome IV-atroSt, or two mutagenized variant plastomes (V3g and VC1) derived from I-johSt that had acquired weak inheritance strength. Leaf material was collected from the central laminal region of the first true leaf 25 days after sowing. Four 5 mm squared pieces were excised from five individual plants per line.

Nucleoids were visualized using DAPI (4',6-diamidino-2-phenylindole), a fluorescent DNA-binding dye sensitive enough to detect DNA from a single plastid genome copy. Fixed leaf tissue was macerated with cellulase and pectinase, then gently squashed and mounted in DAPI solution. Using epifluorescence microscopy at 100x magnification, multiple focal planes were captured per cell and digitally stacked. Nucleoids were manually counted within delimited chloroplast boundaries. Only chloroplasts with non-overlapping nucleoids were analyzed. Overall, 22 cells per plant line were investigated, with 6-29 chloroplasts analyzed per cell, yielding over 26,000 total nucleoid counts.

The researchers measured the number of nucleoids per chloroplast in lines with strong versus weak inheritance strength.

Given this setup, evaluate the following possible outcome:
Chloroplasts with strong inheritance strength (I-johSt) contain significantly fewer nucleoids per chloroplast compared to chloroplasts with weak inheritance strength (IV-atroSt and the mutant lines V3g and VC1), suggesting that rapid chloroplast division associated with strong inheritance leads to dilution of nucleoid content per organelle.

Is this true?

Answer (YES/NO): NO